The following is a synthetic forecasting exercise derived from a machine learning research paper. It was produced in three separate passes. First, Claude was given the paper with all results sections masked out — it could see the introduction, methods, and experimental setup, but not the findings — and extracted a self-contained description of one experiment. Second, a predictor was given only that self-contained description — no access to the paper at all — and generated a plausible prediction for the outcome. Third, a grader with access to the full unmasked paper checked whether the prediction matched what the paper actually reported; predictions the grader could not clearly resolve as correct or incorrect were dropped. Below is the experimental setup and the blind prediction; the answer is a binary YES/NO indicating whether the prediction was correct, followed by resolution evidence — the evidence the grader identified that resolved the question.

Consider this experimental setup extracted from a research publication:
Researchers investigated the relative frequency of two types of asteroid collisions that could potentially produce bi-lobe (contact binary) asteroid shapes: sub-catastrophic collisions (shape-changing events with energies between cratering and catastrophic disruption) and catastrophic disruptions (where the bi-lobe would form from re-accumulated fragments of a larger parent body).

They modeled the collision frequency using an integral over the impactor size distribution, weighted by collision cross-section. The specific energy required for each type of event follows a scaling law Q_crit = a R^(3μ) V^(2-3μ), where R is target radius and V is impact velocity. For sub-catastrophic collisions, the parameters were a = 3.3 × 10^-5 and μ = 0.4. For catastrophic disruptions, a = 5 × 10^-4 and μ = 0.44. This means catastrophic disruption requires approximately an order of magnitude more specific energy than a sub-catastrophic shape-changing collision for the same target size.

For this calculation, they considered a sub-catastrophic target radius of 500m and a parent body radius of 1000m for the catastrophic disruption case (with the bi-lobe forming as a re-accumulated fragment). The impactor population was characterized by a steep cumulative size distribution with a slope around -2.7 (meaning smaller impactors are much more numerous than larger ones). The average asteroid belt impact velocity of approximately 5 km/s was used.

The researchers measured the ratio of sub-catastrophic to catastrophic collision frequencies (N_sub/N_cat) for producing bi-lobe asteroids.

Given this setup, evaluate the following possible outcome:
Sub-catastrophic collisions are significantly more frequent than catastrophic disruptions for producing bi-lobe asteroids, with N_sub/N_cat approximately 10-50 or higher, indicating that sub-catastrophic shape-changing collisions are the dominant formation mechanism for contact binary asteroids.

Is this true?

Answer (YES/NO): YES